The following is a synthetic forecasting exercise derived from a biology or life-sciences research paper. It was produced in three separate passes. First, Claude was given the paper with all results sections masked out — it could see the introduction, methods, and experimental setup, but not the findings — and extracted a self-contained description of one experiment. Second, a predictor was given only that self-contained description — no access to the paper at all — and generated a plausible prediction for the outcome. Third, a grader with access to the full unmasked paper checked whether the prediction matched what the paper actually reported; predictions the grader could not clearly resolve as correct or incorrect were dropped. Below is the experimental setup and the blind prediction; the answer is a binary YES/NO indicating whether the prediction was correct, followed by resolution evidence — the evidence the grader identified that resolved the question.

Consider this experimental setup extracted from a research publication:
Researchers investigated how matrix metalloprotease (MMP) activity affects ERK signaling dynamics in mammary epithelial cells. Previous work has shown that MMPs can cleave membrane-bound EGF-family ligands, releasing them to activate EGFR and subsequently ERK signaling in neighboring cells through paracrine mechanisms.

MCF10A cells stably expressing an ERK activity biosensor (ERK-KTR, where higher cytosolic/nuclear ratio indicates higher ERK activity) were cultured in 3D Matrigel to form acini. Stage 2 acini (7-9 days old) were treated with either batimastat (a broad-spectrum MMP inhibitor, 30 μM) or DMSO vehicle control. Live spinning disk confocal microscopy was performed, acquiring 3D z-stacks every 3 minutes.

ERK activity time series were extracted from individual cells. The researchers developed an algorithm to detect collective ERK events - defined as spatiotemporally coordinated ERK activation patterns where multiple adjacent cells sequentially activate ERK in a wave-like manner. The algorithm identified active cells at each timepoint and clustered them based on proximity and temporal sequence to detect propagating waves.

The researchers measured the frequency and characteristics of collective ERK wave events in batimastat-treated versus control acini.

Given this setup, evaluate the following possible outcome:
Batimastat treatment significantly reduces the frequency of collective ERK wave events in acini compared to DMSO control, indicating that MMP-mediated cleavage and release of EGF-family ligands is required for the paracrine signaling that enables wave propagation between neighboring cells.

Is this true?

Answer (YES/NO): YES